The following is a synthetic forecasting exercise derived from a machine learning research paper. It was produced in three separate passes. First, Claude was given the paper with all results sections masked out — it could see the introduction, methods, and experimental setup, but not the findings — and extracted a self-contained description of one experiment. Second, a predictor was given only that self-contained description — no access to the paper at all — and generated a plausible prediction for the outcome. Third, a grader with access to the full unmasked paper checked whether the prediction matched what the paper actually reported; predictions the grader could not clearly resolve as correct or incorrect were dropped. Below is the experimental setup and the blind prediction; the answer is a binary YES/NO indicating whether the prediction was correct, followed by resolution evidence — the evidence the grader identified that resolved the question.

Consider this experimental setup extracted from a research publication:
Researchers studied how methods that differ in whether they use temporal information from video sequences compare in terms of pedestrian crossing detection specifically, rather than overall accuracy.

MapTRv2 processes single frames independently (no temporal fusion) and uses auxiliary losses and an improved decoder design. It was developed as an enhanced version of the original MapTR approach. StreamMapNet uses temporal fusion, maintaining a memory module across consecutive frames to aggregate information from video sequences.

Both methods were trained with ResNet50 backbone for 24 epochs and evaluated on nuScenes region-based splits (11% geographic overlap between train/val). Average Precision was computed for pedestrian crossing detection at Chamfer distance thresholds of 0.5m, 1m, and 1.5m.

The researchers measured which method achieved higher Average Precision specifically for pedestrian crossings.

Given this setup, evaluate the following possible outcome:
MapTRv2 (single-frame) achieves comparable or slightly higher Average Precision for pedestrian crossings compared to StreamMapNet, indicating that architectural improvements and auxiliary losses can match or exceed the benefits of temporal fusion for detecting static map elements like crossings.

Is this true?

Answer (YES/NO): NO